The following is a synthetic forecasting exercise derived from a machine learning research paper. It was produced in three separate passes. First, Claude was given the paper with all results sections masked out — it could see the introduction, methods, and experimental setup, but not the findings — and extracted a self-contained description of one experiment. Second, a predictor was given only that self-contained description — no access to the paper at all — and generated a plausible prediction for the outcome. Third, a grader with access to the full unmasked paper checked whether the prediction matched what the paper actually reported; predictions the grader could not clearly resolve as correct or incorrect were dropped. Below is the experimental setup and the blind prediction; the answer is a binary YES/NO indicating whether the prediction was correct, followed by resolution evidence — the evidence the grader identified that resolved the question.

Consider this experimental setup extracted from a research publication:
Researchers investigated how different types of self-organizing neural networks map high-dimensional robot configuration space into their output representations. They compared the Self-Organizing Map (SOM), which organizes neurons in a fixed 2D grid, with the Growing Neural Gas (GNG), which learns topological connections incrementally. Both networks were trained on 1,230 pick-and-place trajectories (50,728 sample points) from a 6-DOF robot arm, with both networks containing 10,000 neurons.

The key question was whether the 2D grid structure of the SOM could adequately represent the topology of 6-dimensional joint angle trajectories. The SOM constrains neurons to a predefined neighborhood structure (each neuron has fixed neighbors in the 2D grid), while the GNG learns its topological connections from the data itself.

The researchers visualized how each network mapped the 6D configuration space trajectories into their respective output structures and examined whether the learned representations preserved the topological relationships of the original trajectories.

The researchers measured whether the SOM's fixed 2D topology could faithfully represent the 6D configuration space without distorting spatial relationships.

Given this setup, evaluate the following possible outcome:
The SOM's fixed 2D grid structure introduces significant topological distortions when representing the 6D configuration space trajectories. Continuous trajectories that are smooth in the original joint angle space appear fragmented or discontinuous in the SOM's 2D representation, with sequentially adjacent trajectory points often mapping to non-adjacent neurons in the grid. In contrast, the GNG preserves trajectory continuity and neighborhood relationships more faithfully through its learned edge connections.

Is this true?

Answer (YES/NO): YES